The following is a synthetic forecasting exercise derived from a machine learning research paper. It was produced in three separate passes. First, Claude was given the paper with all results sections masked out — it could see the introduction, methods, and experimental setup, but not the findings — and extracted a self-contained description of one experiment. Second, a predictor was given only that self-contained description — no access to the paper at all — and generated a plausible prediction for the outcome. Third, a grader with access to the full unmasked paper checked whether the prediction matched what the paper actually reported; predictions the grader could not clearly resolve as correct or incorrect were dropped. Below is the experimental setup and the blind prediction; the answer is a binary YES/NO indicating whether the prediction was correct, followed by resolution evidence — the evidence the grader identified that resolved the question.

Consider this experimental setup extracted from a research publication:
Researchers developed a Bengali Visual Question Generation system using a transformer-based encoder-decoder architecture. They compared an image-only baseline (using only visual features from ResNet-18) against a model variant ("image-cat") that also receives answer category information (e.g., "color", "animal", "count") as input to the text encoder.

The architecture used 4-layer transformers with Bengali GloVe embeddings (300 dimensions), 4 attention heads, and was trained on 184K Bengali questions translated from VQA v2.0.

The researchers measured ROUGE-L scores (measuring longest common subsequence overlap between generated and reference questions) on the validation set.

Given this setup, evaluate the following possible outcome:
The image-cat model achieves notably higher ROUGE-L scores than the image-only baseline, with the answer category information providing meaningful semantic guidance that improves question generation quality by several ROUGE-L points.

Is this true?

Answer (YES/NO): NO